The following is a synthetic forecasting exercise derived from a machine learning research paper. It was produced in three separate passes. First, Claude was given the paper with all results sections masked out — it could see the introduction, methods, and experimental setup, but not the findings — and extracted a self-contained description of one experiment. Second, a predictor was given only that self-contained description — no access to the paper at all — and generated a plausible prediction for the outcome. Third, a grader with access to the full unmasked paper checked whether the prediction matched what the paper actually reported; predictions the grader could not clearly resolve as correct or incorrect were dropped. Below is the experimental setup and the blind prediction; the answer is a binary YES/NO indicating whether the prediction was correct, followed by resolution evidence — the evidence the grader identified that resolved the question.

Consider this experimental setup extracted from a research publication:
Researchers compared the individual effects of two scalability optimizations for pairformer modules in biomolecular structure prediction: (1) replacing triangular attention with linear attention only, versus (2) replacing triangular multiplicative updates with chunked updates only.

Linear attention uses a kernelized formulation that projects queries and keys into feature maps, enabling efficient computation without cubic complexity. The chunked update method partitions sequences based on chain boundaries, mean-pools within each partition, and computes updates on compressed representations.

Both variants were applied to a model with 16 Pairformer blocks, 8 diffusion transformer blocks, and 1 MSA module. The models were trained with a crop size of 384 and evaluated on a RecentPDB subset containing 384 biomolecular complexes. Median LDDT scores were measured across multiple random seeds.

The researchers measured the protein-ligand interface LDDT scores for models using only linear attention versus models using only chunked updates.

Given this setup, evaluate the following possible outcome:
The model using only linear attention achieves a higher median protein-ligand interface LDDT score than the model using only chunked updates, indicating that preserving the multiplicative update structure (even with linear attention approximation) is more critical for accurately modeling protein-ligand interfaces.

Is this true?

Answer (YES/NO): YES